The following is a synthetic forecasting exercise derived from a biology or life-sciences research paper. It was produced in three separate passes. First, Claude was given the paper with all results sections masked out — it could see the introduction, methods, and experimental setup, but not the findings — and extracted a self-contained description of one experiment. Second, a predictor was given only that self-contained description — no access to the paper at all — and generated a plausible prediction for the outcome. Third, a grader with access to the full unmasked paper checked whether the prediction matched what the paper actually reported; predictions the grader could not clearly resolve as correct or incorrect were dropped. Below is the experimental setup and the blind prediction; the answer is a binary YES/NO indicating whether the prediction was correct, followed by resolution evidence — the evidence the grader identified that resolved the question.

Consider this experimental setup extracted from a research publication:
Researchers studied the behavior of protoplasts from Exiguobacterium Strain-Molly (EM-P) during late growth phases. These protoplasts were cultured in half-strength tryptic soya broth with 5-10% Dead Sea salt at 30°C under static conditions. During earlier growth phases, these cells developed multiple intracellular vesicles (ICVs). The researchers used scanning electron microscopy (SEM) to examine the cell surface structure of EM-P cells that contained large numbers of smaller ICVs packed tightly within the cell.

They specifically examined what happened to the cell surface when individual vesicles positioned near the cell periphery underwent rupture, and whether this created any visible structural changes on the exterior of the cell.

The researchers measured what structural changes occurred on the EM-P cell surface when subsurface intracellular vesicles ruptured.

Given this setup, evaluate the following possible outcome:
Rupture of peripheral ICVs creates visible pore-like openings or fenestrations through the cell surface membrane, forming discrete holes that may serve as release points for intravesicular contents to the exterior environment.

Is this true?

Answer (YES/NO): NO